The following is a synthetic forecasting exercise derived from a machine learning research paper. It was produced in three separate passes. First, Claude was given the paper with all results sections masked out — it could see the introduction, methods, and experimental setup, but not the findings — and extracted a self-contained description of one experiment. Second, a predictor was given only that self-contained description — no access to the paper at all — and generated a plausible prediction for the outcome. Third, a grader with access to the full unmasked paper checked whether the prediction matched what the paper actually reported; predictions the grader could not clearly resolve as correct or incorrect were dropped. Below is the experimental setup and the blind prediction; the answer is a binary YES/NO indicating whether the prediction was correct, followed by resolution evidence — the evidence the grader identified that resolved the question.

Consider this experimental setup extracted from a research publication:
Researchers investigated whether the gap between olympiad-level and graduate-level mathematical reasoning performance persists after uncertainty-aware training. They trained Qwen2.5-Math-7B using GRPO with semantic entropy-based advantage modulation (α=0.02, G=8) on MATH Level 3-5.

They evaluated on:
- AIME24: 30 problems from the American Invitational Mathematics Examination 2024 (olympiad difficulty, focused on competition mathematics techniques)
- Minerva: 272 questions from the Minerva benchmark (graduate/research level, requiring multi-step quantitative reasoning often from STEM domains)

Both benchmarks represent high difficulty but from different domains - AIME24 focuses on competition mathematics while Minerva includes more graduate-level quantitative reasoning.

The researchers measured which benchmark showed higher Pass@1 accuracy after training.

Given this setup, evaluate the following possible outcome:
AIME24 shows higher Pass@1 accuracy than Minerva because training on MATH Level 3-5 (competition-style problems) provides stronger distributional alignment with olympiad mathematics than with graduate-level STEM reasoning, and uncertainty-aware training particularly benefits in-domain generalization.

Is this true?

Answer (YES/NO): YES